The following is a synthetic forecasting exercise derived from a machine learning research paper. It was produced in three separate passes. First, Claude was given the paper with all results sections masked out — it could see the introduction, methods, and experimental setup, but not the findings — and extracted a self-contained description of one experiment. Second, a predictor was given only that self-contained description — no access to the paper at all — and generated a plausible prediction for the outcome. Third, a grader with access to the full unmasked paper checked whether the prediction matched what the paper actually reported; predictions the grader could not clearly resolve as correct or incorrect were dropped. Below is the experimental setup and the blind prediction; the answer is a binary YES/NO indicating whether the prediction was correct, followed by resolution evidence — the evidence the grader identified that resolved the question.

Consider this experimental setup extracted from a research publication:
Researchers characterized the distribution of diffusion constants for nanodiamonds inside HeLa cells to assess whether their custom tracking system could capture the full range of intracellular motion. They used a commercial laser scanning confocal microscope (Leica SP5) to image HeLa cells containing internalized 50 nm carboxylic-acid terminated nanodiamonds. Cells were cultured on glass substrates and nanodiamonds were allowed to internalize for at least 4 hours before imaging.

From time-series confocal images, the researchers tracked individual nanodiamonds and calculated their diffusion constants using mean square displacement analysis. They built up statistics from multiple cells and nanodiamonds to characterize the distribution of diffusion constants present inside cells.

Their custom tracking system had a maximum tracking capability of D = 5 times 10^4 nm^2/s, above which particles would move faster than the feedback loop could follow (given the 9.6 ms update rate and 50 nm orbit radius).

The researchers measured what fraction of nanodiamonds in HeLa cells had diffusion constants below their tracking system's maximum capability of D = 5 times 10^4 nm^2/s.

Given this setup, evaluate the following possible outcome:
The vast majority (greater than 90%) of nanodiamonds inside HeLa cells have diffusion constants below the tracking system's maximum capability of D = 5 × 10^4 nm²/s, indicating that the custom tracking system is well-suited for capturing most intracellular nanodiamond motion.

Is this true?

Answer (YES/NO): YES